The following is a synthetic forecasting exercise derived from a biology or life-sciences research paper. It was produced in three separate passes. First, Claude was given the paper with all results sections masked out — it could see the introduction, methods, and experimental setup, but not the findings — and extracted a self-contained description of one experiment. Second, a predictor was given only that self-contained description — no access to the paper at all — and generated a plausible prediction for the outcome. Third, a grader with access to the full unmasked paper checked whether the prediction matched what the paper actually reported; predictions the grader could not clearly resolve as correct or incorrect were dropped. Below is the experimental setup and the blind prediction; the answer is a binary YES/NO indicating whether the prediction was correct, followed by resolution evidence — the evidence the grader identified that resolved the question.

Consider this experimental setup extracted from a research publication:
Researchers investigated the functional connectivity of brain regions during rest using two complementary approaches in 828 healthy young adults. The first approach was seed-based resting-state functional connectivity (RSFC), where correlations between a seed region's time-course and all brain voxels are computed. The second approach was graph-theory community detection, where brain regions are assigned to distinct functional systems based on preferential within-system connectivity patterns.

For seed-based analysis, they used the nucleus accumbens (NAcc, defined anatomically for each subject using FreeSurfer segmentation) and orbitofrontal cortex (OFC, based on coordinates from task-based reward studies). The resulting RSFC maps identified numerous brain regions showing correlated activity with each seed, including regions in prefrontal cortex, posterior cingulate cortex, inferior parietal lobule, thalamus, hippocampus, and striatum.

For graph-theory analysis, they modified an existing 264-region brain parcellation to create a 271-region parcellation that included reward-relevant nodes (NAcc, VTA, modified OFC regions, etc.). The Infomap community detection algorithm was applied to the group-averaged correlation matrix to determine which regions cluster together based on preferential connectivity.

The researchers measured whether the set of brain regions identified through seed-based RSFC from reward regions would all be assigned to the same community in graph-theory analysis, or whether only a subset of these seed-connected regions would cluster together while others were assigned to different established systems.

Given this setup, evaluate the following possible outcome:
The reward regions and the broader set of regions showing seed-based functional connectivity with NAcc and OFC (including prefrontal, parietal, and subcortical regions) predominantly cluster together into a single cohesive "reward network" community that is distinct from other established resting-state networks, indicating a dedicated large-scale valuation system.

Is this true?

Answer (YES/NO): NO